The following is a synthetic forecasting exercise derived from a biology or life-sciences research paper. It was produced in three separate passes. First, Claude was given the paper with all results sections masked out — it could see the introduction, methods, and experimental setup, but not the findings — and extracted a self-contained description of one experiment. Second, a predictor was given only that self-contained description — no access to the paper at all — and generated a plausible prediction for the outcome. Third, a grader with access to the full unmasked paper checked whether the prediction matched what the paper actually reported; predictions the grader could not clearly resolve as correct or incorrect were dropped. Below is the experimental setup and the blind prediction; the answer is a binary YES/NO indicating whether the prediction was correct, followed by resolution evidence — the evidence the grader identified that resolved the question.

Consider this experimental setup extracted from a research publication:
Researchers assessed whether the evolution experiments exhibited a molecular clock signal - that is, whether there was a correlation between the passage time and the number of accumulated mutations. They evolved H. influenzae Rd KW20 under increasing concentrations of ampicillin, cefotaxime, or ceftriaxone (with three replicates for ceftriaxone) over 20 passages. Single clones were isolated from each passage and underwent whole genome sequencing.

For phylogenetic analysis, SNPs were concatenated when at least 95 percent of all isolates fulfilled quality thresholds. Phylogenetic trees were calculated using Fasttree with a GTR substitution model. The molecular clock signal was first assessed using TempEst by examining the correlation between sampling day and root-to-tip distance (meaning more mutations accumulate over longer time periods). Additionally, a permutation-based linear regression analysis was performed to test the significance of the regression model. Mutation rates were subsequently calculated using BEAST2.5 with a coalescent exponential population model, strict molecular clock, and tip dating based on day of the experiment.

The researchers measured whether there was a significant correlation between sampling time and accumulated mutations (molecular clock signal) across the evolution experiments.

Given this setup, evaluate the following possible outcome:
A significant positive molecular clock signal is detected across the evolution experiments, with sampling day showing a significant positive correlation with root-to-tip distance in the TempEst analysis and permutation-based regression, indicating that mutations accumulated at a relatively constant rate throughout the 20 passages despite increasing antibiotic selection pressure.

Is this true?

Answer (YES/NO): NO